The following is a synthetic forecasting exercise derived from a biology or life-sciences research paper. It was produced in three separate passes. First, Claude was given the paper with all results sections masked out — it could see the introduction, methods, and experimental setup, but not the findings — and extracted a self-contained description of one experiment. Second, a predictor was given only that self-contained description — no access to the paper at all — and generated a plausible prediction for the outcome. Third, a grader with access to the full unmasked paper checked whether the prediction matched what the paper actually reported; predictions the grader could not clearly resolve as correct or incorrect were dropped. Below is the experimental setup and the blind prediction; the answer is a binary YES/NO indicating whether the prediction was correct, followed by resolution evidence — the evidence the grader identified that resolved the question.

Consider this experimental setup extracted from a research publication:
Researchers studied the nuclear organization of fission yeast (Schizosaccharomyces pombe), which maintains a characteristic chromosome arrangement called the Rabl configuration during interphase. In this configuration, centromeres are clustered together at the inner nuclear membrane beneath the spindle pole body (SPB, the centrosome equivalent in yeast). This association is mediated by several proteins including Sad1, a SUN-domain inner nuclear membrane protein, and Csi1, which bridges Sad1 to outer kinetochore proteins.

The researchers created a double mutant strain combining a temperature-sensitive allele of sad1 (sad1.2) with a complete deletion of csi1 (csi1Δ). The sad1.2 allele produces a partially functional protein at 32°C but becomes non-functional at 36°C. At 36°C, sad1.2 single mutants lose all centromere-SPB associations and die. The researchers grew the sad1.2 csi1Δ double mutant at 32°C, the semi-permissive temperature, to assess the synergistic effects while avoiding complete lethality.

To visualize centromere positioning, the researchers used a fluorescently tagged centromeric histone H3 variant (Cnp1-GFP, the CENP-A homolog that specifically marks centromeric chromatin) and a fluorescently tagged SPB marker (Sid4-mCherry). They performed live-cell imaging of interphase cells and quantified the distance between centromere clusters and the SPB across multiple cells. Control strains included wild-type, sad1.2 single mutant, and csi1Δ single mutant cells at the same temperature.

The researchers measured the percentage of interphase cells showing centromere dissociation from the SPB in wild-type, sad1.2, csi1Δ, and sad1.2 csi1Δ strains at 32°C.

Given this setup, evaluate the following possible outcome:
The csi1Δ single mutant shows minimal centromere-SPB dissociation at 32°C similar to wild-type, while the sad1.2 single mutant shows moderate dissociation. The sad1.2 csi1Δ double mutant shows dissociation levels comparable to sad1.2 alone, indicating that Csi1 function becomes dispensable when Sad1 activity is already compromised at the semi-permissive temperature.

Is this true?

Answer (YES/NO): NO